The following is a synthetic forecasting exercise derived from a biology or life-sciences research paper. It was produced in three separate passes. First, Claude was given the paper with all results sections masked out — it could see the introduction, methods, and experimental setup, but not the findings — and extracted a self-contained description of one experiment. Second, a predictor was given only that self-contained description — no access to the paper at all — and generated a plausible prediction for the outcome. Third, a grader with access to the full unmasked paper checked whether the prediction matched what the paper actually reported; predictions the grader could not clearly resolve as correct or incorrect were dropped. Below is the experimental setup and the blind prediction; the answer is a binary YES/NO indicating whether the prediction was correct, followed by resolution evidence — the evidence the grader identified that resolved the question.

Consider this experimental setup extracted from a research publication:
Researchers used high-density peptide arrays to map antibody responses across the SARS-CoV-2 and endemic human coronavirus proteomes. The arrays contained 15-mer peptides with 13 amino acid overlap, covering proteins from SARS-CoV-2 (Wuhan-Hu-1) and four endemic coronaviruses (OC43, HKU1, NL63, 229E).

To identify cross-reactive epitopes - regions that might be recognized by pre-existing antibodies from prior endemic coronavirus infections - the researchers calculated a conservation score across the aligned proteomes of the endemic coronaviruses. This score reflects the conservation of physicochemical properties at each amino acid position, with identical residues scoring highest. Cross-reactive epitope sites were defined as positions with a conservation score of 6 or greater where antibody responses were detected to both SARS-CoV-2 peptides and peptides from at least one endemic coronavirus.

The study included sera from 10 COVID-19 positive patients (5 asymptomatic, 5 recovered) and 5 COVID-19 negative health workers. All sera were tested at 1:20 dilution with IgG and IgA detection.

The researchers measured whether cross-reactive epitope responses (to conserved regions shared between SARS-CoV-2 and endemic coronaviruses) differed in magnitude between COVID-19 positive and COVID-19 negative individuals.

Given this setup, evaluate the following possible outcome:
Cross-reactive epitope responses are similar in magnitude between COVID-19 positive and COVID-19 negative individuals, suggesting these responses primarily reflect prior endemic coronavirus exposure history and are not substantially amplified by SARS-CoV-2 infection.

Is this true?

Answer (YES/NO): NO